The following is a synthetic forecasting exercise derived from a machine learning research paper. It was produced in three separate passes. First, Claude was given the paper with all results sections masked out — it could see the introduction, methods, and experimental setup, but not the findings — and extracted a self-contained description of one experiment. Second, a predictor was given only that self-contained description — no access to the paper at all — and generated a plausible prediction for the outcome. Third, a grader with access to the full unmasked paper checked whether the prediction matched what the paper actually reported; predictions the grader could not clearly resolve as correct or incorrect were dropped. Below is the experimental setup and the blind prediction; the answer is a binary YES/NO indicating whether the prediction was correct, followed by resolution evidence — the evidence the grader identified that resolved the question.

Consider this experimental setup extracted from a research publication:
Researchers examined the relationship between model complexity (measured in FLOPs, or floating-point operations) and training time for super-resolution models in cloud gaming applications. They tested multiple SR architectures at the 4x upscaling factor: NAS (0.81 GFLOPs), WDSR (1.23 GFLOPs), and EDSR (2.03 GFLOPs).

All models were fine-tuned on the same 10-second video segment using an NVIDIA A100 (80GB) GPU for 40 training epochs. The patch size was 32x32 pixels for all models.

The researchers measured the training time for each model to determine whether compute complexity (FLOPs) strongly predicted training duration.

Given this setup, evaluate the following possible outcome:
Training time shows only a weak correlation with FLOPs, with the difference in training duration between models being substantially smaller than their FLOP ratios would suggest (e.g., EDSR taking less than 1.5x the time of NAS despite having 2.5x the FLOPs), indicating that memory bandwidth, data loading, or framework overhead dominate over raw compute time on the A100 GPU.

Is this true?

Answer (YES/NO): YES